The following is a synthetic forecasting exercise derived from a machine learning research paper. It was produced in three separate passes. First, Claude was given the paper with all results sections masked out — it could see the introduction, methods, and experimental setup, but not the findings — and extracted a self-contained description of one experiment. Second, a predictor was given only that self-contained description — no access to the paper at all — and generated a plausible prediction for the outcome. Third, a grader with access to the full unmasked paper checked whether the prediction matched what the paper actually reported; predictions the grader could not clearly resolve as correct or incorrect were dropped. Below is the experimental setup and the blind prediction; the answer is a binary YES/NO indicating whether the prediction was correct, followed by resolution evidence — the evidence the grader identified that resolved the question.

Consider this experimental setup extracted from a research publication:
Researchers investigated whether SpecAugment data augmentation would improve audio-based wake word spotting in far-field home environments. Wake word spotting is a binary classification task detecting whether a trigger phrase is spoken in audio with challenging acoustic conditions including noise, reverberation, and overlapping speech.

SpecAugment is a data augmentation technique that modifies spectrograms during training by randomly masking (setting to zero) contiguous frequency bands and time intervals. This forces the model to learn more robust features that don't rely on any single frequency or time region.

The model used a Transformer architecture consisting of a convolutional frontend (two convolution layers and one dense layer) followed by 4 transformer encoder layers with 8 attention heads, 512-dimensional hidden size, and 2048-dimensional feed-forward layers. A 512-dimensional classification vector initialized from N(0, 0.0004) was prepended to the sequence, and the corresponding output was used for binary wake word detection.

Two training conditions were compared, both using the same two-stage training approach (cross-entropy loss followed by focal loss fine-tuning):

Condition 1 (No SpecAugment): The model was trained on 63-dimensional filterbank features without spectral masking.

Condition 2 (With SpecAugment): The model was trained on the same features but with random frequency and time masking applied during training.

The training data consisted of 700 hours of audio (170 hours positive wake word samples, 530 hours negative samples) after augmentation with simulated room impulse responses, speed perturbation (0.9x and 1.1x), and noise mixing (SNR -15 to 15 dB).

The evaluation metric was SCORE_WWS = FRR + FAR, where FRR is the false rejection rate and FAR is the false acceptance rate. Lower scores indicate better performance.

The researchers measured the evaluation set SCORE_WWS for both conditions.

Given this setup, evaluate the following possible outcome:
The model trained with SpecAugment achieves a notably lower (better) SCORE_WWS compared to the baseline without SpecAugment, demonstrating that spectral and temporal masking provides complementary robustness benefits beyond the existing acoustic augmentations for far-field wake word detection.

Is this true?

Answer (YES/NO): YES